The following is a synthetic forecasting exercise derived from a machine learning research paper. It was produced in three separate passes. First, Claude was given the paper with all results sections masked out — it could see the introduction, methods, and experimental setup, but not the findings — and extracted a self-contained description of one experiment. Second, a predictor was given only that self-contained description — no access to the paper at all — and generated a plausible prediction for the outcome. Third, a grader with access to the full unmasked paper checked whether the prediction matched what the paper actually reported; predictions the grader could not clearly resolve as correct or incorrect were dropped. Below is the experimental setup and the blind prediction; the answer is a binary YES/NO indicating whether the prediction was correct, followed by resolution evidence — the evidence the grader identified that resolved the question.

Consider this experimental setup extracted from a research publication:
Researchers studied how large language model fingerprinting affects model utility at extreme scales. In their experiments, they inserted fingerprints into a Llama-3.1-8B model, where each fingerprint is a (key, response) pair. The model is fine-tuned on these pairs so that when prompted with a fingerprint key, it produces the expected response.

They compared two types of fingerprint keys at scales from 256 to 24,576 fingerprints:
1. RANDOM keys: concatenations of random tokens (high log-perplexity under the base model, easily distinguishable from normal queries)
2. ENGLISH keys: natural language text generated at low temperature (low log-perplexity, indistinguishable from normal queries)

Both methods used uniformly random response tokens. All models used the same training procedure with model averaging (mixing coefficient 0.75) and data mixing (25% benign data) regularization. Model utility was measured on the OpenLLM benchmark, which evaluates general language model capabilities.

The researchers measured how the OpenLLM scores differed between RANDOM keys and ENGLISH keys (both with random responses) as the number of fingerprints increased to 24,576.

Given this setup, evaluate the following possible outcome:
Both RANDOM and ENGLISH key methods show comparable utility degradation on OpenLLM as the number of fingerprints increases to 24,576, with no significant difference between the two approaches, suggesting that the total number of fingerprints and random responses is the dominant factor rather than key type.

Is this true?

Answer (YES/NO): NO